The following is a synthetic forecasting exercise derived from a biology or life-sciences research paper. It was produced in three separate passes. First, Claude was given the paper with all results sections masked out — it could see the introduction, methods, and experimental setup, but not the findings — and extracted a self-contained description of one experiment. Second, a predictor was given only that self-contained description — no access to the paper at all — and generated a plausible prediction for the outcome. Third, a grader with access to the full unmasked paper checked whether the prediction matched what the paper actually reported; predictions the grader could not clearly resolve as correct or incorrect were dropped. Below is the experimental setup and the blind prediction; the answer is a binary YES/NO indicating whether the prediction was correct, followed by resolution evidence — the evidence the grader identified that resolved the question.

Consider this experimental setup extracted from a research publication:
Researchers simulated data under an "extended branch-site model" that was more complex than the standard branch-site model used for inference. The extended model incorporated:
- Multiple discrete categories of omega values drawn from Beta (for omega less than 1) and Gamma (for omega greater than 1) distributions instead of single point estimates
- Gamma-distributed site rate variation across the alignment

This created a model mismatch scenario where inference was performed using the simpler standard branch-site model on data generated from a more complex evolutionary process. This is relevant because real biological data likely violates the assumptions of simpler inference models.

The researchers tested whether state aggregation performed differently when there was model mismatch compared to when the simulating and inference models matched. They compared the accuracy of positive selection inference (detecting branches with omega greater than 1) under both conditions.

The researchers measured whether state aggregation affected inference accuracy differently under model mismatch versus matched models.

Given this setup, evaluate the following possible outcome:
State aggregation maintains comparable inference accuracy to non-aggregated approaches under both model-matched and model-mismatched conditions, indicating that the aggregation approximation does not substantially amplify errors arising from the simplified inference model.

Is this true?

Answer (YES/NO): YES